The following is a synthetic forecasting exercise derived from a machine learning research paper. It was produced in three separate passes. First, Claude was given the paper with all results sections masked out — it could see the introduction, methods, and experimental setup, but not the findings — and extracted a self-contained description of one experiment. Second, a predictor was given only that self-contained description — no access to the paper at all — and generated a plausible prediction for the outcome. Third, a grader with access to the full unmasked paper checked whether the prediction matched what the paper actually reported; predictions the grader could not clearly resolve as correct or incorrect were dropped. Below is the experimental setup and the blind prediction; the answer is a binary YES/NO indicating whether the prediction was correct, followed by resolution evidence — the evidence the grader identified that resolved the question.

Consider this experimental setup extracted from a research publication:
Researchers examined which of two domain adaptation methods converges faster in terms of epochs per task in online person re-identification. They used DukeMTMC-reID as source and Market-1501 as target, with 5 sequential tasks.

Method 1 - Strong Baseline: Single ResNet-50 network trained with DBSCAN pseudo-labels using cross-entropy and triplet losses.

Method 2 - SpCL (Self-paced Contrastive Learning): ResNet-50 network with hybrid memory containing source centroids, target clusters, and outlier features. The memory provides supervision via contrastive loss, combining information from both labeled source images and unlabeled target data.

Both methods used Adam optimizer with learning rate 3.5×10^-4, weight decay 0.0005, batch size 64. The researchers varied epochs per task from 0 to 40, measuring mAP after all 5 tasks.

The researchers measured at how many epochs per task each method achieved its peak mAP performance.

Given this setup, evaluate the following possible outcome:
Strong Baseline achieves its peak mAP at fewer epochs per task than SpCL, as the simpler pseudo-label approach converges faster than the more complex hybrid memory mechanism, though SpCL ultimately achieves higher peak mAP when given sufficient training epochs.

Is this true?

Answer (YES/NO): NO